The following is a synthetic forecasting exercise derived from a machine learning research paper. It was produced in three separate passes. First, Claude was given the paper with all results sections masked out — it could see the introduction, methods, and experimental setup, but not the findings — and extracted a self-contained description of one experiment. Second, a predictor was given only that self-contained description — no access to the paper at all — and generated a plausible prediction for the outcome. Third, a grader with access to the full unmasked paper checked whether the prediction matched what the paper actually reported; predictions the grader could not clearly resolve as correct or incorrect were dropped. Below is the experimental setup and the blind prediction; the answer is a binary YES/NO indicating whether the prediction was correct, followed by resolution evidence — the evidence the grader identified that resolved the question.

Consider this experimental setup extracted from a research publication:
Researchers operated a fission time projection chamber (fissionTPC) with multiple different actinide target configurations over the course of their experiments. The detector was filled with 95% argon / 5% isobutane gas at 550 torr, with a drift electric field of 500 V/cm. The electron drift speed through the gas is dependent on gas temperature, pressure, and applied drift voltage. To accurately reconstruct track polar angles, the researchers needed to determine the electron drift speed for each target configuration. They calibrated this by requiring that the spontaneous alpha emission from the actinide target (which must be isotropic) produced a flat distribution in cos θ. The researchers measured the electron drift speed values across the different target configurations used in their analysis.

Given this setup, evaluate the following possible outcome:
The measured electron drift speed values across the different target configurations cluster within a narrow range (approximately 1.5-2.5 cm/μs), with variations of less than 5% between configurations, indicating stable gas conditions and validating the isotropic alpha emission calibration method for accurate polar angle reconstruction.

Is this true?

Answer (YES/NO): NO